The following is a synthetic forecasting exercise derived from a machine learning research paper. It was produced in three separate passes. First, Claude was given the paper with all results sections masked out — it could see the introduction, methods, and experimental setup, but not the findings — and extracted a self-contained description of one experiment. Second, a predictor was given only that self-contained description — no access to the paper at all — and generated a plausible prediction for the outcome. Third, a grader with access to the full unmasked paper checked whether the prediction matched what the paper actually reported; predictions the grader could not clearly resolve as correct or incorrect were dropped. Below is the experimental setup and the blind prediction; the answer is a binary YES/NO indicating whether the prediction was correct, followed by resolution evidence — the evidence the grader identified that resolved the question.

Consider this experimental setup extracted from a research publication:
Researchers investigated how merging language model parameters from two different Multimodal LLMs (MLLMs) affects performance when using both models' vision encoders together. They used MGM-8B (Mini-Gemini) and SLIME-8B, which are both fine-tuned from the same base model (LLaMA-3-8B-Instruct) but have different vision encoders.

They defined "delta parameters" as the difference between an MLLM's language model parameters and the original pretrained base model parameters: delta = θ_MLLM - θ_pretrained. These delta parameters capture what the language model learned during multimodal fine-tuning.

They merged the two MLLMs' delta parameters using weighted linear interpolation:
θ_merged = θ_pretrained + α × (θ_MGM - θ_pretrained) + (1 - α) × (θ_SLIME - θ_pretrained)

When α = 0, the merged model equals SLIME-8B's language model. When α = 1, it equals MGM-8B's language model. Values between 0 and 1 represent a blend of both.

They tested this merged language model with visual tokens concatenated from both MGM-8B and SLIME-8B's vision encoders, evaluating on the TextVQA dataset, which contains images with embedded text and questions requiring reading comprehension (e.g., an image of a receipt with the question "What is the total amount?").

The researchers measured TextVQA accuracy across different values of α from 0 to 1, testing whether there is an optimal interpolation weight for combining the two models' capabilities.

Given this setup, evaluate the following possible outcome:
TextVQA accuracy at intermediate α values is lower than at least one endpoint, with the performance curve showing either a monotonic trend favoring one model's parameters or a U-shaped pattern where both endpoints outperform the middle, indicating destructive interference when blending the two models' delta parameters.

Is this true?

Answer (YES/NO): NO